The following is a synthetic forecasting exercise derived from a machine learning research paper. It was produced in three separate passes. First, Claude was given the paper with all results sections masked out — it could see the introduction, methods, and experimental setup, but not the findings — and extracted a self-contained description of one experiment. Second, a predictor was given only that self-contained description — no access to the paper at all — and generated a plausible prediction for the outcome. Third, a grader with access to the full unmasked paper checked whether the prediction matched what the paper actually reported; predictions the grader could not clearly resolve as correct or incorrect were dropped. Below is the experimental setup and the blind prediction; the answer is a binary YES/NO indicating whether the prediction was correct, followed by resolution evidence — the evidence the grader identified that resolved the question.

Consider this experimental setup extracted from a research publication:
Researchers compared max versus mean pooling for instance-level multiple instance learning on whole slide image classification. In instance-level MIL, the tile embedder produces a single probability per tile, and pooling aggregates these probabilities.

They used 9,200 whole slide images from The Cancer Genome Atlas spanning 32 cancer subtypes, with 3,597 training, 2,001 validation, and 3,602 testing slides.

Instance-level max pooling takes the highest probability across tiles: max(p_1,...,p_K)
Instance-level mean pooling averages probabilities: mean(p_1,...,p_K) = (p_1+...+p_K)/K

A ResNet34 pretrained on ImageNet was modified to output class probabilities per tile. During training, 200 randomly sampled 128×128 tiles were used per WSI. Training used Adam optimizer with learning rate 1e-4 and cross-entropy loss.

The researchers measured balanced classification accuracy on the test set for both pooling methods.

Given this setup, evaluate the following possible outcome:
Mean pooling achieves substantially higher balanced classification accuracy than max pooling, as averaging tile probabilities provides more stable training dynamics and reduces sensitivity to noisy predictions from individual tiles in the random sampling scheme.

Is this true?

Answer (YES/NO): YES